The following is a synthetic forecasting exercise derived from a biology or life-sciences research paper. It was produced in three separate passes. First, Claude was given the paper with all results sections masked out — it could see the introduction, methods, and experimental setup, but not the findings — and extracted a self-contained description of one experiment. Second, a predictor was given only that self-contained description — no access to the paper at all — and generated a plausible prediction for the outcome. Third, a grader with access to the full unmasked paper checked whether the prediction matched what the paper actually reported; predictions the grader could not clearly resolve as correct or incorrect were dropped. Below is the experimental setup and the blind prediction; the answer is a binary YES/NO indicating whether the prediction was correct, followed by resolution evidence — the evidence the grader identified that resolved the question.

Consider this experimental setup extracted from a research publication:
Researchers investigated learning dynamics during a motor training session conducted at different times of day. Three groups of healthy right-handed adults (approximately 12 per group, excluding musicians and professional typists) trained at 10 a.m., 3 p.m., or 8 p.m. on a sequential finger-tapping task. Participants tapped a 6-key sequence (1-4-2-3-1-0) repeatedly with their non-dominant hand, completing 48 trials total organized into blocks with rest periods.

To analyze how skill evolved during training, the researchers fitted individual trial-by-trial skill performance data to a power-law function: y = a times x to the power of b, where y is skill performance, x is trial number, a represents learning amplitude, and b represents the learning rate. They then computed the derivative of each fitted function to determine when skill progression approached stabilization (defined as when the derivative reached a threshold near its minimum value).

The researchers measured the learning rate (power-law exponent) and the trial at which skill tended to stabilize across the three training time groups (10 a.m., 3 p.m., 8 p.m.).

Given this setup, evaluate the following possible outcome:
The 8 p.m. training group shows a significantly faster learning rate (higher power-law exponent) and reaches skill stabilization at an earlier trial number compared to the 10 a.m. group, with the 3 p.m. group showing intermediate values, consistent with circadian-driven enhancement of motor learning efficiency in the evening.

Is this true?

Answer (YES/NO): NO